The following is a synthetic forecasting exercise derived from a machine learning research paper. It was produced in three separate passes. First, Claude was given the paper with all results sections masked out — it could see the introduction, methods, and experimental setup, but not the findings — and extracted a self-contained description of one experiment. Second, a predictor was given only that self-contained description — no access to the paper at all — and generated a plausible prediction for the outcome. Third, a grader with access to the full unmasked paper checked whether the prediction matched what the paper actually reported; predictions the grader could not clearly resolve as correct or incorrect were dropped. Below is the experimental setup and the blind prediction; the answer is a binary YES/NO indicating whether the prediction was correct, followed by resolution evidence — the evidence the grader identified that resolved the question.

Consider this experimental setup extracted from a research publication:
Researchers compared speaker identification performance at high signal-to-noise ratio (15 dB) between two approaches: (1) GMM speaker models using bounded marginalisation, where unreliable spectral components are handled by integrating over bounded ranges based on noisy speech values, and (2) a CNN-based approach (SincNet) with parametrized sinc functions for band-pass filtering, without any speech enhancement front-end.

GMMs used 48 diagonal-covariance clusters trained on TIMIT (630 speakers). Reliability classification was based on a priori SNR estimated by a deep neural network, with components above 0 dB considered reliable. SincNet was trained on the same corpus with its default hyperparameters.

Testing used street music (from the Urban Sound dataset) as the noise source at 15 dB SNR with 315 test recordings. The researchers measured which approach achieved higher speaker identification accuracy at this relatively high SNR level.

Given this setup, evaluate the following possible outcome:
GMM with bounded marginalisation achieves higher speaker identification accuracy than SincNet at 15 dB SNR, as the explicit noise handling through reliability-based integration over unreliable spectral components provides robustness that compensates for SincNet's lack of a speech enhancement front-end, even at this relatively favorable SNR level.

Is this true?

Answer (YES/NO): NO